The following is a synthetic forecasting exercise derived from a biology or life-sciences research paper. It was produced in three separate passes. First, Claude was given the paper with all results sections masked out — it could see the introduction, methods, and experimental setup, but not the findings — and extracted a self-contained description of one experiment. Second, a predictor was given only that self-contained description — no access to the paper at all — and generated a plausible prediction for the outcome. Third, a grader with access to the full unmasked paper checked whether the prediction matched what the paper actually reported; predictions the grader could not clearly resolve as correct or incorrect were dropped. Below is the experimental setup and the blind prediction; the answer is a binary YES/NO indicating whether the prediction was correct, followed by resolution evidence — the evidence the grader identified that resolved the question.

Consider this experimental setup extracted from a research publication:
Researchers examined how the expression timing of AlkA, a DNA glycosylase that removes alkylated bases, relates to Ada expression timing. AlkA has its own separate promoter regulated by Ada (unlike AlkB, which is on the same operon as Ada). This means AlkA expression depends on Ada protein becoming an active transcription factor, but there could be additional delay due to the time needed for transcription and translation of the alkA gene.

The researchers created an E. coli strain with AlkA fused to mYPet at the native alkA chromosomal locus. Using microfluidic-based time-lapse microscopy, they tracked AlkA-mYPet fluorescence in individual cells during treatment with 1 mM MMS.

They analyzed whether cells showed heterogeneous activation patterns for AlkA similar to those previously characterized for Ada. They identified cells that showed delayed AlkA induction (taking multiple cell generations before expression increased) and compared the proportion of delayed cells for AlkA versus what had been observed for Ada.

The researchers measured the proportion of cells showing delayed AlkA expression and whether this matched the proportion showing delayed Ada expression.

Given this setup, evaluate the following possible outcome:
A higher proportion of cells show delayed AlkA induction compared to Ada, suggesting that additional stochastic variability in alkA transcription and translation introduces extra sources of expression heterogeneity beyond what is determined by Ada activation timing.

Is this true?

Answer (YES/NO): NO